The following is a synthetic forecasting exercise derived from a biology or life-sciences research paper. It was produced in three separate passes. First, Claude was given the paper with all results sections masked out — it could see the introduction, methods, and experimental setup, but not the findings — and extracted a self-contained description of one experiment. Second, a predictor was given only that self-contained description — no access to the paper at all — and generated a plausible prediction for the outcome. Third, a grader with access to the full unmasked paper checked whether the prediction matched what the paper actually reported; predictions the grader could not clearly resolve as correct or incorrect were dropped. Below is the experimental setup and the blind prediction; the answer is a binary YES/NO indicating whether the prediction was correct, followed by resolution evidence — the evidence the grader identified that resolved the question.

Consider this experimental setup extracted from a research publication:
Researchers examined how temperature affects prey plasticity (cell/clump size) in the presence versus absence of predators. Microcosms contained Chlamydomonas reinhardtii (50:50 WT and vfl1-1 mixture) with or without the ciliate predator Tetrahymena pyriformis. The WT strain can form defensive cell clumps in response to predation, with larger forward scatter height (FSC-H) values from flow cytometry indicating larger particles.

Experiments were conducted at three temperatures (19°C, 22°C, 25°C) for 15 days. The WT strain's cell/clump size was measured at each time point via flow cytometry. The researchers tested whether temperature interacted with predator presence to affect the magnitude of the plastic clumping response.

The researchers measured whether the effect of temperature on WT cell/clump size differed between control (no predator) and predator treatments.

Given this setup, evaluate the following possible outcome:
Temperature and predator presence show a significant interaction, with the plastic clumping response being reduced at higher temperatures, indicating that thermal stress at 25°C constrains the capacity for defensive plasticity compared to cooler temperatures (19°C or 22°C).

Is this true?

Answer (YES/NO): NO